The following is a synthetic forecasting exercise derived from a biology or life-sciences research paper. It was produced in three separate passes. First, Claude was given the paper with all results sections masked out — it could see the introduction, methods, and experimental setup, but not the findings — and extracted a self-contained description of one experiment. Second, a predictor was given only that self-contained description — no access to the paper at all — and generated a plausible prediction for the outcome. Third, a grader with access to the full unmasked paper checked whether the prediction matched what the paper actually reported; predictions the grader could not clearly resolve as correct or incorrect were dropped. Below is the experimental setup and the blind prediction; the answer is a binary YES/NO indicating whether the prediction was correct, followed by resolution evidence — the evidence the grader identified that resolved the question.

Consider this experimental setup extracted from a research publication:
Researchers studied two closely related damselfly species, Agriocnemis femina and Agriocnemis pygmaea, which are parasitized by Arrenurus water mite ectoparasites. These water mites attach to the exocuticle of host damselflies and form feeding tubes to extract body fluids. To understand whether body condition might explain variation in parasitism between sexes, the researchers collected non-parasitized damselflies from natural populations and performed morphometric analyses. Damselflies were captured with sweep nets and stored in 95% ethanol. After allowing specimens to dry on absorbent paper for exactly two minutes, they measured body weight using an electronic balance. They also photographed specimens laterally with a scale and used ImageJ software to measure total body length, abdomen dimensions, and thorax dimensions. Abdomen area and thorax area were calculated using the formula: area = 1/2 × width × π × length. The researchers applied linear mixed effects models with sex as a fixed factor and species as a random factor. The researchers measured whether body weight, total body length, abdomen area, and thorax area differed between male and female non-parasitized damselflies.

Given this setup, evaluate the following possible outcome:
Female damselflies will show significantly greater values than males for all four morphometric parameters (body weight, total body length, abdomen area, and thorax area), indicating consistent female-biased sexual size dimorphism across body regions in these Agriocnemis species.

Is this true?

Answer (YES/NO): YES